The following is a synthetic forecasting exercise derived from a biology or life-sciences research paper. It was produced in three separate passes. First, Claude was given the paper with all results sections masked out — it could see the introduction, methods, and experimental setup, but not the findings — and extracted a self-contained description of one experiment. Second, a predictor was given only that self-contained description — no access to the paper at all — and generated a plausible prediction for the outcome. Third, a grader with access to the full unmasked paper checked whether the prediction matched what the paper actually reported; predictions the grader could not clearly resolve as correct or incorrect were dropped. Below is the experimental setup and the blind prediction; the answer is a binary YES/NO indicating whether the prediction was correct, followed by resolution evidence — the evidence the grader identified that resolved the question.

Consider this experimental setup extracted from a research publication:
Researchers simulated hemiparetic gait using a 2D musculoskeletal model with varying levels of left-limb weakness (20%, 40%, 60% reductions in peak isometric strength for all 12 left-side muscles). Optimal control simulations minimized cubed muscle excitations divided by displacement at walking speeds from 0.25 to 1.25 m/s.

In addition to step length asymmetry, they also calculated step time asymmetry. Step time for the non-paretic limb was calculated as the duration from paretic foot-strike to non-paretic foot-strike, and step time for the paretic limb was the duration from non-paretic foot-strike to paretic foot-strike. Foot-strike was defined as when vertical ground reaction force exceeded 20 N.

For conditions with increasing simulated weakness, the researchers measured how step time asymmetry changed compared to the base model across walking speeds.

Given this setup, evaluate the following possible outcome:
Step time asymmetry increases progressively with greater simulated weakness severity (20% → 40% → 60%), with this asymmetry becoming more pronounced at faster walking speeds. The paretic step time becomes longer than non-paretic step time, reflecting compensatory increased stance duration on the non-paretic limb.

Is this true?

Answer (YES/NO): NO